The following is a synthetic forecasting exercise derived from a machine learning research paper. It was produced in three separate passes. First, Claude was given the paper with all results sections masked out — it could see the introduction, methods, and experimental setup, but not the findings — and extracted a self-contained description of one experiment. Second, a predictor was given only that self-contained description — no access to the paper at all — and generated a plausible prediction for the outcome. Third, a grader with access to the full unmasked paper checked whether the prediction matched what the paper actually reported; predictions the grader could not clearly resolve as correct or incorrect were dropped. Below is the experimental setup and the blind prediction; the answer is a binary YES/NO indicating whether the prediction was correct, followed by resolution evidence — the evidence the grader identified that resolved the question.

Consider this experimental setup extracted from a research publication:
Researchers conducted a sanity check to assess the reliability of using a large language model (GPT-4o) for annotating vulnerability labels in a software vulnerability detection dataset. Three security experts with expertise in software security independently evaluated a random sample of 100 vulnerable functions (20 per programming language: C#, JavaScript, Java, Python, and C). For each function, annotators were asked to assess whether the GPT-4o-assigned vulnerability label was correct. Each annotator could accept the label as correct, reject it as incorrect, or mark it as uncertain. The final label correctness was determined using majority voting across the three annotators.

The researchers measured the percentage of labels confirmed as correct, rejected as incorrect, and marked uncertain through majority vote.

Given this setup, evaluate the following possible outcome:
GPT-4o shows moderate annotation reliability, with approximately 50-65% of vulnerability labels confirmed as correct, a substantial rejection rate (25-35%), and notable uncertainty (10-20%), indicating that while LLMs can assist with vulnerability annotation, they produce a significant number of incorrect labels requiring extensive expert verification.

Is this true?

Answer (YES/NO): NO